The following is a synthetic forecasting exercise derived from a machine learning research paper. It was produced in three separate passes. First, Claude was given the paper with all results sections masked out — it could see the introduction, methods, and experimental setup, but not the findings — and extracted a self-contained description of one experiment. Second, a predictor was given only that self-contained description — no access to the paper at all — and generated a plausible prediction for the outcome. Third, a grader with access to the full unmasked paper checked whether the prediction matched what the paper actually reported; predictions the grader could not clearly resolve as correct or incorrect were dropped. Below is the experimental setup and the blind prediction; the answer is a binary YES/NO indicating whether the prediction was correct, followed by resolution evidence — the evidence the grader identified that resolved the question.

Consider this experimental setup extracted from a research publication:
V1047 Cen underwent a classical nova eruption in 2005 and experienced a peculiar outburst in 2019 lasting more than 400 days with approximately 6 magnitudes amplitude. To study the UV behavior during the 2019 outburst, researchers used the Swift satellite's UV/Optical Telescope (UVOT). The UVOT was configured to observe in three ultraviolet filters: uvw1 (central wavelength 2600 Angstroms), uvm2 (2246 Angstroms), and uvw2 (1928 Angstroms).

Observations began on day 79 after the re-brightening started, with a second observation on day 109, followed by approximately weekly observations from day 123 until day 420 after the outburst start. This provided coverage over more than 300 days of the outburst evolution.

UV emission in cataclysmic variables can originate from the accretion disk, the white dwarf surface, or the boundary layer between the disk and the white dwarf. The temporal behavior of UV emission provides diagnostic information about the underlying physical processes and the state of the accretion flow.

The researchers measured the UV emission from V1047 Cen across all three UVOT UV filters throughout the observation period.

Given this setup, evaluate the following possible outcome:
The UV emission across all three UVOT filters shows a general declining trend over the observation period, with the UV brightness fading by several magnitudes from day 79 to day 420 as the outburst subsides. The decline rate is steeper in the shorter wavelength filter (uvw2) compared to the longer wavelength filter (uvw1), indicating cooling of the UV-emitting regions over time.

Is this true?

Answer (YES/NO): NO